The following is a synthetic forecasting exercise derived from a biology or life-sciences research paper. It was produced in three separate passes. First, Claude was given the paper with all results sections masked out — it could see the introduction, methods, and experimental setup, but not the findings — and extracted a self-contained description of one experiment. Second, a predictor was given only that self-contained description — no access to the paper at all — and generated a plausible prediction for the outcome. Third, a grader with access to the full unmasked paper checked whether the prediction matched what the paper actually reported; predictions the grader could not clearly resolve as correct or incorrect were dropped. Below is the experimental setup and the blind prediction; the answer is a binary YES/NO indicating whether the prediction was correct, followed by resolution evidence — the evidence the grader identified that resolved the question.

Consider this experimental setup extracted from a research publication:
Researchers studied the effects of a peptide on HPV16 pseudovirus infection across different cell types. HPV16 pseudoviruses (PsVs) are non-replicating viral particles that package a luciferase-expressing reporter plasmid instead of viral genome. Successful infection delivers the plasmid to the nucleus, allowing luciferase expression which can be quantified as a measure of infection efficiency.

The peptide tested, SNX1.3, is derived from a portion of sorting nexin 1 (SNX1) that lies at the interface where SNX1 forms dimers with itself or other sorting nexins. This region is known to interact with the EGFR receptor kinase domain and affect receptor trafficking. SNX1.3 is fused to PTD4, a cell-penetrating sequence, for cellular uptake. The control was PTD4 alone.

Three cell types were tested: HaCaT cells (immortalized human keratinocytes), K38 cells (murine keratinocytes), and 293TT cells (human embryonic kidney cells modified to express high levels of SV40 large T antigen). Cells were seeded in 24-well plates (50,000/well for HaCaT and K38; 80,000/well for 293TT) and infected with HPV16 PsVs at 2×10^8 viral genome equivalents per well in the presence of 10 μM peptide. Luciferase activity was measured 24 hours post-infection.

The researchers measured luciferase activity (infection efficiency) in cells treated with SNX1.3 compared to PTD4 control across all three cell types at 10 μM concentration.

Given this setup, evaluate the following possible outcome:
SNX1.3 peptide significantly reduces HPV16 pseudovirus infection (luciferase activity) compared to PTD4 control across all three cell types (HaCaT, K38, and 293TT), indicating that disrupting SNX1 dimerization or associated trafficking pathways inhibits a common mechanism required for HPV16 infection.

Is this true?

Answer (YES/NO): YES